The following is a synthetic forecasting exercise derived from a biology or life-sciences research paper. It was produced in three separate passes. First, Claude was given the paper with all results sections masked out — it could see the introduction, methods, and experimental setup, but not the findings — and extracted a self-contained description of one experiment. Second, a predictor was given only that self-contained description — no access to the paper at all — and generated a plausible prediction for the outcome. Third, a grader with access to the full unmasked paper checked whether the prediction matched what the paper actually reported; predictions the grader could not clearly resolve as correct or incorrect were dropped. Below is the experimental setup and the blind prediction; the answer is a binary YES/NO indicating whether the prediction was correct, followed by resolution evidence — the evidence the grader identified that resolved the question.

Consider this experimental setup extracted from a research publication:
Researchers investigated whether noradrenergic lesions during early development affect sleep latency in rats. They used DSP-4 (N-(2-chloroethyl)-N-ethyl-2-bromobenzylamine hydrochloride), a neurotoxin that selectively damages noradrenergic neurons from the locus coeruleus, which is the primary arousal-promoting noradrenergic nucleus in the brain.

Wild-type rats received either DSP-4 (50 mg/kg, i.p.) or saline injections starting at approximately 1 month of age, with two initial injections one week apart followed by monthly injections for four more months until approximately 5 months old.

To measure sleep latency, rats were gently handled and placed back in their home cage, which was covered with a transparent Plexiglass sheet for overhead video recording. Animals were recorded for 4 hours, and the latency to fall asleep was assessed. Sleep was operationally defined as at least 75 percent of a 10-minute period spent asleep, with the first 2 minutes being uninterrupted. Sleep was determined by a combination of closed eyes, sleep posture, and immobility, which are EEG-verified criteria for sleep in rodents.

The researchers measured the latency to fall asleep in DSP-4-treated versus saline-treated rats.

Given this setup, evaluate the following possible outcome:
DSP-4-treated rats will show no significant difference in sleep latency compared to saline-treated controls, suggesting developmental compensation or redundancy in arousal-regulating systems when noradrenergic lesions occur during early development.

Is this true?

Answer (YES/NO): YES